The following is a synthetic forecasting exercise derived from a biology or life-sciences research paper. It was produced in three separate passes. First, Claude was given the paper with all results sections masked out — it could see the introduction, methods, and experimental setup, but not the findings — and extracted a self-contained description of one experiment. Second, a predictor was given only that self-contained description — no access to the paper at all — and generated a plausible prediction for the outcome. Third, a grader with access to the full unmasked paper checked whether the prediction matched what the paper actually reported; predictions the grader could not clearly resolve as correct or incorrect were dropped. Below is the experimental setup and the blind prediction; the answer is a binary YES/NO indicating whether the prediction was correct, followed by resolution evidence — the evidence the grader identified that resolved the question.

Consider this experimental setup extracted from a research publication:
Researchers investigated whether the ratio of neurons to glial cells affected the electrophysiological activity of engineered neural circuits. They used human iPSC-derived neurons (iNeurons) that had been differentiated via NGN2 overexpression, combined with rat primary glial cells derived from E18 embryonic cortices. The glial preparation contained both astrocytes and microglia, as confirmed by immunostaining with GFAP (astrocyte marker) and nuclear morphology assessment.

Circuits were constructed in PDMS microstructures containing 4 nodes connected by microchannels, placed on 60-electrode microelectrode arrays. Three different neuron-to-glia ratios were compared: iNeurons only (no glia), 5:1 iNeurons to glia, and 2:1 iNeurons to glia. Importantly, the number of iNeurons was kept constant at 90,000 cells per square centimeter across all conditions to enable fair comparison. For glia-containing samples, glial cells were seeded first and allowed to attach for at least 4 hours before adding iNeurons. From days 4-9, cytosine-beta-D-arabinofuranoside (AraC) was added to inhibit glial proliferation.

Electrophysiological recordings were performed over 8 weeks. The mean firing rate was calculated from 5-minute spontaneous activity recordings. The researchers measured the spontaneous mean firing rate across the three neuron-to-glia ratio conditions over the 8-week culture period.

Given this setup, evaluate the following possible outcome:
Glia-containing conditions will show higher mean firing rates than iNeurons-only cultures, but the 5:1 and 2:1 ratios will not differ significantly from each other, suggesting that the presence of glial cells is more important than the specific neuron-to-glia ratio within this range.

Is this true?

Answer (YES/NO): NO